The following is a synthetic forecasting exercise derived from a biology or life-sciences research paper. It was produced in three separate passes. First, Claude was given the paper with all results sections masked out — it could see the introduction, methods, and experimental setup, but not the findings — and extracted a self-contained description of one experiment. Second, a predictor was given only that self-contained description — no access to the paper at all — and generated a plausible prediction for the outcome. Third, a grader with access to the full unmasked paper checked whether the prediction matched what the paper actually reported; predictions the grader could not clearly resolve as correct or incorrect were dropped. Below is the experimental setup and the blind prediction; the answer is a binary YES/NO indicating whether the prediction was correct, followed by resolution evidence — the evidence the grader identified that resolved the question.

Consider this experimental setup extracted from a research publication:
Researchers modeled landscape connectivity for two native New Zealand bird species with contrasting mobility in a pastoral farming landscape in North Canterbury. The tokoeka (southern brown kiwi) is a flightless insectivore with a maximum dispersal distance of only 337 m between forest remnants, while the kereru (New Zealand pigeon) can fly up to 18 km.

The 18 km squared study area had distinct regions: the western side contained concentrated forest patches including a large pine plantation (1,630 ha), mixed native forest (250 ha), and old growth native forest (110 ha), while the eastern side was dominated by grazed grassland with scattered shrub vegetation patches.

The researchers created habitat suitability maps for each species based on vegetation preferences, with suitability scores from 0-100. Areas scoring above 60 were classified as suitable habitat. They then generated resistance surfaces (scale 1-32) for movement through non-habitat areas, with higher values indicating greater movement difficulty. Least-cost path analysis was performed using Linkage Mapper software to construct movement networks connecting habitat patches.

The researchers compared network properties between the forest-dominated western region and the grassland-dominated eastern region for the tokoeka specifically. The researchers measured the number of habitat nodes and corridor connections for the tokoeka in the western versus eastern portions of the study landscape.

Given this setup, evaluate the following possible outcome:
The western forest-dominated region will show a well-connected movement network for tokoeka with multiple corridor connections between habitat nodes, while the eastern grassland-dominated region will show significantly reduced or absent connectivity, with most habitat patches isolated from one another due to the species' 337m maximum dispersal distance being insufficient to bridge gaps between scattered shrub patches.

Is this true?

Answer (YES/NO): NO